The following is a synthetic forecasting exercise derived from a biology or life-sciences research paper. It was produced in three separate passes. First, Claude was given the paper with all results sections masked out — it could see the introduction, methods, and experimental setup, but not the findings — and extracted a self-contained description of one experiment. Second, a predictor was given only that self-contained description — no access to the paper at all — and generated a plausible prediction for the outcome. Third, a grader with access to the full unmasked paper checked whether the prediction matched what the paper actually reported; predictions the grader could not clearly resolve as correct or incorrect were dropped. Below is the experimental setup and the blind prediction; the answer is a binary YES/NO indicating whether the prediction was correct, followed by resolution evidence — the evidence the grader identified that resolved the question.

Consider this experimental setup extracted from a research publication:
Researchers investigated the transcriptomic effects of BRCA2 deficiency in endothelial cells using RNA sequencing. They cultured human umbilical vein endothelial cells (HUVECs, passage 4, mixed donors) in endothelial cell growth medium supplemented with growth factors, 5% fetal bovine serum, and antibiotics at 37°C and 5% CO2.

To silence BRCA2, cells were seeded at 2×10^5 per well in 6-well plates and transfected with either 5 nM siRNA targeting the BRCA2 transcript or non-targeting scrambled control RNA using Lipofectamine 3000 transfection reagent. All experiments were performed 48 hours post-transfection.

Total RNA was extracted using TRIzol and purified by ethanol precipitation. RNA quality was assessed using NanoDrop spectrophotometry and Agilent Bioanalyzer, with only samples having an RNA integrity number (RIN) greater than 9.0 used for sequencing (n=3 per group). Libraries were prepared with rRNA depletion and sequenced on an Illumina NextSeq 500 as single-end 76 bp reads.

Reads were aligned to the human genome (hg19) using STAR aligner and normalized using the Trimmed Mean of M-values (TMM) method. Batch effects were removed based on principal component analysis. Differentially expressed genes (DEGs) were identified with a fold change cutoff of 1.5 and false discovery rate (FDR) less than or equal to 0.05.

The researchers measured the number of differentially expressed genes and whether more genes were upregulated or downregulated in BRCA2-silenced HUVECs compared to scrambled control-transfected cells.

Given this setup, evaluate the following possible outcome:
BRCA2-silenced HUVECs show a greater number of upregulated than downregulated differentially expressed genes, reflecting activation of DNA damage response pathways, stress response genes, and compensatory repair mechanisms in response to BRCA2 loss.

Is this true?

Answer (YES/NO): YES